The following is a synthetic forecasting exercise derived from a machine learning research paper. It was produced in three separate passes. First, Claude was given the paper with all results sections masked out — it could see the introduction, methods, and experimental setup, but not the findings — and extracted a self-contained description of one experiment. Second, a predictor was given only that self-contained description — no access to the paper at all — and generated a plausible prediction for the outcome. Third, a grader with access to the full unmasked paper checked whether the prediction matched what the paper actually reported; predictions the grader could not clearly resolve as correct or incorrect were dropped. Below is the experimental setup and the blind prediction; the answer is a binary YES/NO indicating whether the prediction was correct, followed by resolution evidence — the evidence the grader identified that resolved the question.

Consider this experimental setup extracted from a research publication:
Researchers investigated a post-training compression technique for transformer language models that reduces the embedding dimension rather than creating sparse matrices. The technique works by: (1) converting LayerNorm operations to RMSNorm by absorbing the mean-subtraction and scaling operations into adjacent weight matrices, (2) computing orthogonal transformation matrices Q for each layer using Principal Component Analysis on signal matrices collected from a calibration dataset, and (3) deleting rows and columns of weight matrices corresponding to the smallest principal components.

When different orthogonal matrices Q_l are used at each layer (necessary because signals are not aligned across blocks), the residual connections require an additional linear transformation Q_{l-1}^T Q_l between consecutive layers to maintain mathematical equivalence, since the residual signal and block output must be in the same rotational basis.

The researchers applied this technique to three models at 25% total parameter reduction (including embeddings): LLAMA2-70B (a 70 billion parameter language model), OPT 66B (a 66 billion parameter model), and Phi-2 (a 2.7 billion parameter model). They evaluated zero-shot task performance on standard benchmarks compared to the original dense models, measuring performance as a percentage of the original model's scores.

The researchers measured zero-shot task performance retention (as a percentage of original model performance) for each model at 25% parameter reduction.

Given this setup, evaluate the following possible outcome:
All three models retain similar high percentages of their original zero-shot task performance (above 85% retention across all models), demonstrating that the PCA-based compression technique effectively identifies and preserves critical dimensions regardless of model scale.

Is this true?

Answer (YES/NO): NO